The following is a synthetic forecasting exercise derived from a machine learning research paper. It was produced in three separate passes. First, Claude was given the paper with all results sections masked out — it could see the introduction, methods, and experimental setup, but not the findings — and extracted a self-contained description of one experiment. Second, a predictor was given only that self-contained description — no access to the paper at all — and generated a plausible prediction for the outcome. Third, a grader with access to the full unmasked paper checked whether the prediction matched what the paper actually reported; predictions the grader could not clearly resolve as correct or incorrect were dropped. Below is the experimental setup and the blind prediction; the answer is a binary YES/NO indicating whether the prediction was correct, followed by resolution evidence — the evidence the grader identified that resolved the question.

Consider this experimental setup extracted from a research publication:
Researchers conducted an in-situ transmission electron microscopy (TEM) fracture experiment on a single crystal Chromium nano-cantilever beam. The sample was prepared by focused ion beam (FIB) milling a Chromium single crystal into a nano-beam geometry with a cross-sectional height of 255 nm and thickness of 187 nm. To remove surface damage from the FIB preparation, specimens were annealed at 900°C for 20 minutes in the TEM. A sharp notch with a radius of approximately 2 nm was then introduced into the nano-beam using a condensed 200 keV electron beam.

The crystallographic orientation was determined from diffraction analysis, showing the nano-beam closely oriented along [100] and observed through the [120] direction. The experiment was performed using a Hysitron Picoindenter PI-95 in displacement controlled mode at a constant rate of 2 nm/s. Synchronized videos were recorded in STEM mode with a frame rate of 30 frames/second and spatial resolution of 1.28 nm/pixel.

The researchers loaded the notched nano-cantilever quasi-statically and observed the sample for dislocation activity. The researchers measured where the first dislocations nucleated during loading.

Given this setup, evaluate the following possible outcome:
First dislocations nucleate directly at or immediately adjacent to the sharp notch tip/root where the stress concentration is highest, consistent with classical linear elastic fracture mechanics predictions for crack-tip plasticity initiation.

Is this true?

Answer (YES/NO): YES